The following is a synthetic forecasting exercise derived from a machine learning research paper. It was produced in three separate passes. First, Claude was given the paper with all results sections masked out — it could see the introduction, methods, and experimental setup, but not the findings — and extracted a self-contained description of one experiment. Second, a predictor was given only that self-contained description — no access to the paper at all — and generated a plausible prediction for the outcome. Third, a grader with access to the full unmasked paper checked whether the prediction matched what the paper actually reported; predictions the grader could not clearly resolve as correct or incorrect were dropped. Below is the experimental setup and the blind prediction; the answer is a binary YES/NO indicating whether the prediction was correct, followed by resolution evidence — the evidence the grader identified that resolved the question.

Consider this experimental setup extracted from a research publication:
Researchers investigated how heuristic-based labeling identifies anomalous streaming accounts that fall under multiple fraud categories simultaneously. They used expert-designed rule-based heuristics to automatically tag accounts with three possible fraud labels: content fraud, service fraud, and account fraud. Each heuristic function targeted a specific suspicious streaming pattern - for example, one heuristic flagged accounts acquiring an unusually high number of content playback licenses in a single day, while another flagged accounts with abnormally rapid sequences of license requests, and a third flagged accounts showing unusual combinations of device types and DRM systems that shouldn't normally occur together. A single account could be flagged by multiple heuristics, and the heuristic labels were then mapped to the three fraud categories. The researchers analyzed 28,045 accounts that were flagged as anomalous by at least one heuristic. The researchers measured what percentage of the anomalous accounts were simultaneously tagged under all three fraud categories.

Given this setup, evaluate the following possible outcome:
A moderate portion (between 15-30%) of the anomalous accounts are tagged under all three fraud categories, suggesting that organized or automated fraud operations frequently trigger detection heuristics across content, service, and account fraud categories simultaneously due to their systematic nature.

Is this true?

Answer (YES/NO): NO